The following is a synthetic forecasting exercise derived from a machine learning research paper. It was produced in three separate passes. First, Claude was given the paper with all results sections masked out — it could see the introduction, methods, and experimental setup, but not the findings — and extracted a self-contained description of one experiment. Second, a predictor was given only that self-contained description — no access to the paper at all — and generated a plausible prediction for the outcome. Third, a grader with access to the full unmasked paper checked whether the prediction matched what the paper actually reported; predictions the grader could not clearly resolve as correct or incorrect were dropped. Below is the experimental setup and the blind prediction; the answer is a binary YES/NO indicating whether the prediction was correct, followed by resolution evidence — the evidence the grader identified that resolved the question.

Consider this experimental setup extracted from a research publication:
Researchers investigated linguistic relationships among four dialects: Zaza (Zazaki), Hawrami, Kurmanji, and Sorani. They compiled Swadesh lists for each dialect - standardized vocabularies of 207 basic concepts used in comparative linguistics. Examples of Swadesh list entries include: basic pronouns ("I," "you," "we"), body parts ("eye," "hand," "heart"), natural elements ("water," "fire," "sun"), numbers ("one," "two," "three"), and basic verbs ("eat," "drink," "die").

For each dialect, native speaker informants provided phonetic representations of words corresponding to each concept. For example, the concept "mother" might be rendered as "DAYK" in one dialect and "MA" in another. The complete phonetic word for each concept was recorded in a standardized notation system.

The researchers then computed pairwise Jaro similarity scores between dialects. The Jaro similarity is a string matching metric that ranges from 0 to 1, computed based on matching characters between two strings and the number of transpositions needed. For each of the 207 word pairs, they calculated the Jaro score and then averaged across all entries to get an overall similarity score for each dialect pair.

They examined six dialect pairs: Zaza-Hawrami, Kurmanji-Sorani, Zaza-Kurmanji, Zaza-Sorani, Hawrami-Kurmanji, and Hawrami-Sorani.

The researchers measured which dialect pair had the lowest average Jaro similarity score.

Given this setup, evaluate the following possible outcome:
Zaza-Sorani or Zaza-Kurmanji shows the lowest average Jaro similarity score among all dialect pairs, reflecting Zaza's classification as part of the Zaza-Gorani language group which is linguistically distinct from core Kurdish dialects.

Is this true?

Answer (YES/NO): NO